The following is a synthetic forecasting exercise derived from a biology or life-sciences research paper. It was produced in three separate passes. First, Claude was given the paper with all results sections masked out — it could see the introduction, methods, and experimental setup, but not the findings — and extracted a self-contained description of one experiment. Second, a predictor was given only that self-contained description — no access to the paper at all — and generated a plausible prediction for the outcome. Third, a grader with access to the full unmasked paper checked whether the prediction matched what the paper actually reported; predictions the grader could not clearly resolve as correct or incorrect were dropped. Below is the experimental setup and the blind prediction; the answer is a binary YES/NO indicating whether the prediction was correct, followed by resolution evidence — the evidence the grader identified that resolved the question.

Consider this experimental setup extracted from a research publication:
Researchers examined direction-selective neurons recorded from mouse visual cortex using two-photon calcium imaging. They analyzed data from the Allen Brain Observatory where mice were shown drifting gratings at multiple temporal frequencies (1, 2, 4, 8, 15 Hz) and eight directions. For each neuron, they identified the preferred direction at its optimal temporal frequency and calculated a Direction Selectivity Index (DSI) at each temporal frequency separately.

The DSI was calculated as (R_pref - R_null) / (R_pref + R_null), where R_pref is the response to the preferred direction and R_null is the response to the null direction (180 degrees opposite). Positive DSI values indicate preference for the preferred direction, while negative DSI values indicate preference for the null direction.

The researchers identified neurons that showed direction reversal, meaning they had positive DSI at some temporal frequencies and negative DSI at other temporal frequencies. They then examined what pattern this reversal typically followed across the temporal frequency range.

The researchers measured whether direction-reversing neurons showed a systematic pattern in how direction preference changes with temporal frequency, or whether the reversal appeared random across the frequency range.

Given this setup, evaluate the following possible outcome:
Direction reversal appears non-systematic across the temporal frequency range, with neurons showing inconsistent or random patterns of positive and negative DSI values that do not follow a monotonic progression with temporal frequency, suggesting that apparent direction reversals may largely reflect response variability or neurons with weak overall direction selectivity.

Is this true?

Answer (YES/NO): NO